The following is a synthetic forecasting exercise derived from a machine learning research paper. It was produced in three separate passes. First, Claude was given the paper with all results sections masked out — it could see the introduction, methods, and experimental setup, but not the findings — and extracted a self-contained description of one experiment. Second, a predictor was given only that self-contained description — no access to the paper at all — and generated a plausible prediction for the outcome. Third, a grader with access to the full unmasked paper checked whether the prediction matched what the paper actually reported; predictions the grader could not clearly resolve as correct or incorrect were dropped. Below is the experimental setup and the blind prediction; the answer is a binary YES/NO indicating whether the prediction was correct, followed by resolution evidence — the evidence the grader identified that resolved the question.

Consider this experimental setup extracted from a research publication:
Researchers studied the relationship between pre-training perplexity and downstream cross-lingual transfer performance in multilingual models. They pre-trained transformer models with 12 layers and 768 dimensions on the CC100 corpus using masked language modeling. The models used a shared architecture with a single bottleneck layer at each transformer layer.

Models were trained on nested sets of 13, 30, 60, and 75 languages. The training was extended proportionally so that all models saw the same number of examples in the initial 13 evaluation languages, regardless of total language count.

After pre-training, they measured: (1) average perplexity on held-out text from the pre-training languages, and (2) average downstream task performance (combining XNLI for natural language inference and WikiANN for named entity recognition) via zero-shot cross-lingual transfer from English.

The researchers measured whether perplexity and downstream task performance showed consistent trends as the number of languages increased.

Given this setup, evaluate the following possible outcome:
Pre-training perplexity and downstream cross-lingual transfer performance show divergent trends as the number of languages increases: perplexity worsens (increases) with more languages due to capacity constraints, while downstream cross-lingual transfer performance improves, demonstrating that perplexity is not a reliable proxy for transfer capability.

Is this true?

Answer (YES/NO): NO